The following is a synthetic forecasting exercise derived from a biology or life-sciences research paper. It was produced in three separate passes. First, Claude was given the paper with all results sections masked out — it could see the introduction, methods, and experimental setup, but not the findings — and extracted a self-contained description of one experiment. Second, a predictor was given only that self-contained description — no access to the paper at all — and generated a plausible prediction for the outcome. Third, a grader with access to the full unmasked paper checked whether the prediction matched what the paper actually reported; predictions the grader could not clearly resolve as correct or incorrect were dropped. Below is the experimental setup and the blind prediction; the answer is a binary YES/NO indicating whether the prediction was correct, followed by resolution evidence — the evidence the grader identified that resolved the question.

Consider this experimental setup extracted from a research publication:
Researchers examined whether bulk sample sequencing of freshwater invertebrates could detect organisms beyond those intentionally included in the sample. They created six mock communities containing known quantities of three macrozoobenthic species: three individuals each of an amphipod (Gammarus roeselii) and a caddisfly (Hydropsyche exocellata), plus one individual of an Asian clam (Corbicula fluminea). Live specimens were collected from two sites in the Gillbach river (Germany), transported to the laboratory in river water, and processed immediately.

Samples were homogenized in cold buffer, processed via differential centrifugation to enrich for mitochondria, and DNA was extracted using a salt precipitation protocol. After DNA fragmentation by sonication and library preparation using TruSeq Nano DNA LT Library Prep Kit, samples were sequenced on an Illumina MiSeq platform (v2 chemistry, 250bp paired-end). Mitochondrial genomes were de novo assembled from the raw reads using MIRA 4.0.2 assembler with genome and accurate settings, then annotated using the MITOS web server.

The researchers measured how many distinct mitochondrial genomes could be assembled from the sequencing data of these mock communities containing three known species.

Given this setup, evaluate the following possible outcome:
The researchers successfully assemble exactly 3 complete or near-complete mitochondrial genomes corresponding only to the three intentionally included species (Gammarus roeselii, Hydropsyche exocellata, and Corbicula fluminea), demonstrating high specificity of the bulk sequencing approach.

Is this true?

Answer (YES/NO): NO